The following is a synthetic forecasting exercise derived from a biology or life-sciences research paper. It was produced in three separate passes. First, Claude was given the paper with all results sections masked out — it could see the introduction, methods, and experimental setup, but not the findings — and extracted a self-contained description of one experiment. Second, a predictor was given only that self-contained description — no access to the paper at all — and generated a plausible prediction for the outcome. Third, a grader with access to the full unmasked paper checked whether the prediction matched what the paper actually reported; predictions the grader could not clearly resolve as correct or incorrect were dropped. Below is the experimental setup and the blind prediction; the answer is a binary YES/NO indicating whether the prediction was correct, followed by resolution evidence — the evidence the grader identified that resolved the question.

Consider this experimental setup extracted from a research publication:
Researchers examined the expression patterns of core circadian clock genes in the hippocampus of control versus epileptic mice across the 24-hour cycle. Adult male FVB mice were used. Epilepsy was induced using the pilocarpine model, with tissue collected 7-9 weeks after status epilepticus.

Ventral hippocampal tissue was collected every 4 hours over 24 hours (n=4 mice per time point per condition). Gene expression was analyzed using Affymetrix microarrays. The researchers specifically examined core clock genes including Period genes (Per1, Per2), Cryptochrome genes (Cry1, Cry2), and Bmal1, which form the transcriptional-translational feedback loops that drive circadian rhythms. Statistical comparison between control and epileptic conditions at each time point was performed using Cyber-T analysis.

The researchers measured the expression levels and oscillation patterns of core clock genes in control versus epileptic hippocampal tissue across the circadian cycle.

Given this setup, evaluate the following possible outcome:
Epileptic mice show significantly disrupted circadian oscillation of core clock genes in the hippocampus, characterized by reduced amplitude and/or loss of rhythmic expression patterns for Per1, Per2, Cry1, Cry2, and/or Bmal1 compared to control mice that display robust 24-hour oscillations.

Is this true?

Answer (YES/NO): NO